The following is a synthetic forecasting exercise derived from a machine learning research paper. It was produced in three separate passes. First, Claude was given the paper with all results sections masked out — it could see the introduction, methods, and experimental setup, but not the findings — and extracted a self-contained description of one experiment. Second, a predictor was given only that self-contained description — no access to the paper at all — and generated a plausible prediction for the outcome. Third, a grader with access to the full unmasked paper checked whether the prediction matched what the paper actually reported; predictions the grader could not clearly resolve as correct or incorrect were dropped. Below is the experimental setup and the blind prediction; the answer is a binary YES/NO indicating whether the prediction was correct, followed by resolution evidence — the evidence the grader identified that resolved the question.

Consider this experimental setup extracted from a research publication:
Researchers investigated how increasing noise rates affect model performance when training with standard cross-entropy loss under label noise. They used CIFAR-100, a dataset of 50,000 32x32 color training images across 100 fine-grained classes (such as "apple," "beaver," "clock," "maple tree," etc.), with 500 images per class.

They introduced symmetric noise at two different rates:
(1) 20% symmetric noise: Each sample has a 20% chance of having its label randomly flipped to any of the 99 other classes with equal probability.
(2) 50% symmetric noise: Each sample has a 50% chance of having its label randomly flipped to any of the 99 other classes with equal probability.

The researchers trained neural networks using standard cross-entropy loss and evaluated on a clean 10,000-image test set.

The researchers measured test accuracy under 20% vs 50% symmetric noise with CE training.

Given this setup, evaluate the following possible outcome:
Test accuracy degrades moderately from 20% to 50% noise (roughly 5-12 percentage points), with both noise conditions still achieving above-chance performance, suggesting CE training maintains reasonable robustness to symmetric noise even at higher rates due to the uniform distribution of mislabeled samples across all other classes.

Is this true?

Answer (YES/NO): NO